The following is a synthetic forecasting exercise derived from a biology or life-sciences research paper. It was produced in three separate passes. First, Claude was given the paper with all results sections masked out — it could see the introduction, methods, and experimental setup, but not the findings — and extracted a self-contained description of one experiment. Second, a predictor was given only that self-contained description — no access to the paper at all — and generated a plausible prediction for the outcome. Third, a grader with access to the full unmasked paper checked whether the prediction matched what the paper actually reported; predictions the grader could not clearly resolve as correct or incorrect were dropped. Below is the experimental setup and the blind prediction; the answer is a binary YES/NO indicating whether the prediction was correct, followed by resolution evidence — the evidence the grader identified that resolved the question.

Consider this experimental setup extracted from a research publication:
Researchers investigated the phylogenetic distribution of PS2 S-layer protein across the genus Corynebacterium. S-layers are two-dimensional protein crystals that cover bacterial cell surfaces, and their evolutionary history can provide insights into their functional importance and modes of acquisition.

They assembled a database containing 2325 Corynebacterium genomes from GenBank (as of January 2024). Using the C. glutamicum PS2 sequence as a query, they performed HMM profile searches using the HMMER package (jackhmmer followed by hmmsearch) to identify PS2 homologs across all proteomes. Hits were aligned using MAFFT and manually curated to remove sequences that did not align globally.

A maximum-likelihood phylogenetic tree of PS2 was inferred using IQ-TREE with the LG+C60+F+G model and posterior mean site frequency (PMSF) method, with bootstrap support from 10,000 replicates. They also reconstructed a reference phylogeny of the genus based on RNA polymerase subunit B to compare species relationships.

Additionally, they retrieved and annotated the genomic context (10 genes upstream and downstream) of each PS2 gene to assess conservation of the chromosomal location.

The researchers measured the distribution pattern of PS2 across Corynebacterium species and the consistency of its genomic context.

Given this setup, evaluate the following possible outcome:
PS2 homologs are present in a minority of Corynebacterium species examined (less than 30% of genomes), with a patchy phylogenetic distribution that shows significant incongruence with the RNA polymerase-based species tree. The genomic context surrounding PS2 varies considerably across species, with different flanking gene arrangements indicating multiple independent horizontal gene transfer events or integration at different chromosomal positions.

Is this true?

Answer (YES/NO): NO